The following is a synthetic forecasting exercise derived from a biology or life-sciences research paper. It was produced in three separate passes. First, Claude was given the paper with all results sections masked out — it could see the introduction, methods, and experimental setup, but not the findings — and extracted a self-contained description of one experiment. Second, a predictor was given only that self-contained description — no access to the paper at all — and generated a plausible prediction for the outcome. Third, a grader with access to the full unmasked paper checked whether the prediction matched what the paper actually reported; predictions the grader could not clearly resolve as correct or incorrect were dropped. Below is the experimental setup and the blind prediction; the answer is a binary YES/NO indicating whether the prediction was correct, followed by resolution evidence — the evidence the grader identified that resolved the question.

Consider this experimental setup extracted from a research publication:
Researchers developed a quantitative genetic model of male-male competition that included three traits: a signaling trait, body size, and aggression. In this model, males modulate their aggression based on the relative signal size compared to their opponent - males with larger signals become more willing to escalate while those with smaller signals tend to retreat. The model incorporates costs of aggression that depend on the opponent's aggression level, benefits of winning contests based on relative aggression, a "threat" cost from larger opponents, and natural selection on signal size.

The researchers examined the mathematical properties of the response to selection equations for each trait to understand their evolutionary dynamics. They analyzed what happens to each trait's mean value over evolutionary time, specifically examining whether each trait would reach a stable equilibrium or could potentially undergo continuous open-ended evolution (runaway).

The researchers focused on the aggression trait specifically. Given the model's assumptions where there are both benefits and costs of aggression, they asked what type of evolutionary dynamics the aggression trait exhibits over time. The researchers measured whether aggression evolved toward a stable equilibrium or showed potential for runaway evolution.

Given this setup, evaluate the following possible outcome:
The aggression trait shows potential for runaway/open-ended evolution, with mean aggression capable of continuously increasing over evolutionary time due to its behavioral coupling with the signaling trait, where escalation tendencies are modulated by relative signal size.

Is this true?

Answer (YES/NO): NO